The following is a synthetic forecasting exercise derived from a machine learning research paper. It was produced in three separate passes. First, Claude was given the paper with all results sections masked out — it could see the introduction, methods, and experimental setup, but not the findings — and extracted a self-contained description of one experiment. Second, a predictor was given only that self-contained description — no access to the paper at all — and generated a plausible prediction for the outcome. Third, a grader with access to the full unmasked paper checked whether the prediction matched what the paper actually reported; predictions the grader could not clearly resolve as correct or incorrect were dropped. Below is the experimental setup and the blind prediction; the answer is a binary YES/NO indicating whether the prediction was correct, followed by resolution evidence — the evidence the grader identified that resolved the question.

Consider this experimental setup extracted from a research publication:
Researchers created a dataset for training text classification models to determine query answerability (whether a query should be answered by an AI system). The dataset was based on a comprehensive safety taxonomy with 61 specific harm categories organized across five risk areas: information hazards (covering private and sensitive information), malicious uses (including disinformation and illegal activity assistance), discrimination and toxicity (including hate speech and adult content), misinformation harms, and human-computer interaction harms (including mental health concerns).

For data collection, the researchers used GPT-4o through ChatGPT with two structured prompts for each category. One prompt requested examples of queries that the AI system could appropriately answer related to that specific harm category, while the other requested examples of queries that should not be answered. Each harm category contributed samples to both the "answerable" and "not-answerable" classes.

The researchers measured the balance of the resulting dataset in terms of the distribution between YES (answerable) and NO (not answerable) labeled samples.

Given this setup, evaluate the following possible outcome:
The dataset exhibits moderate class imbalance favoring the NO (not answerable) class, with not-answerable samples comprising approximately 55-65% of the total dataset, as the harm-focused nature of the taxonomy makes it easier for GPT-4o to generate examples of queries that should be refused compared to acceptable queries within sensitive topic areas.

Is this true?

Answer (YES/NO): NO